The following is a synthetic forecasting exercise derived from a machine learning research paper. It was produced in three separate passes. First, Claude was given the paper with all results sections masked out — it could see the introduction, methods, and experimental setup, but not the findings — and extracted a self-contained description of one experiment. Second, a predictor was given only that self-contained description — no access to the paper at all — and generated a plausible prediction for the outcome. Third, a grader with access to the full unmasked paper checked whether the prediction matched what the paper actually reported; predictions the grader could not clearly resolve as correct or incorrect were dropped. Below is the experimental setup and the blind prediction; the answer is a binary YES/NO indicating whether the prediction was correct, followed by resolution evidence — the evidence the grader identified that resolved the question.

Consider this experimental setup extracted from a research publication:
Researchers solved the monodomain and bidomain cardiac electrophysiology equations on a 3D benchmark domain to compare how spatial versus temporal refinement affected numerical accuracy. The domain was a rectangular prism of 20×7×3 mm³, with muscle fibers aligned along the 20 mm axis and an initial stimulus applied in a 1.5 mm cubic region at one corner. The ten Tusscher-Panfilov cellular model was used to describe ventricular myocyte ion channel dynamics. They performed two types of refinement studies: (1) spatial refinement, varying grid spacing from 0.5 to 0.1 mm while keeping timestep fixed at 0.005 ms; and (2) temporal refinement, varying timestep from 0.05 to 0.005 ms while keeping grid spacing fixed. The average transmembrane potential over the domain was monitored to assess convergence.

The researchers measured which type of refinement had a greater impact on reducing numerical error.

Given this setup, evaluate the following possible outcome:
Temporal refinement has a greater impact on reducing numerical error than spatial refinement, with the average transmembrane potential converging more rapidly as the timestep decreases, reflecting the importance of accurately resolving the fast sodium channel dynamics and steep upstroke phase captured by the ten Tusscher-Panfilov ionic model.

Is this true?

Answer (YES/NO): NO